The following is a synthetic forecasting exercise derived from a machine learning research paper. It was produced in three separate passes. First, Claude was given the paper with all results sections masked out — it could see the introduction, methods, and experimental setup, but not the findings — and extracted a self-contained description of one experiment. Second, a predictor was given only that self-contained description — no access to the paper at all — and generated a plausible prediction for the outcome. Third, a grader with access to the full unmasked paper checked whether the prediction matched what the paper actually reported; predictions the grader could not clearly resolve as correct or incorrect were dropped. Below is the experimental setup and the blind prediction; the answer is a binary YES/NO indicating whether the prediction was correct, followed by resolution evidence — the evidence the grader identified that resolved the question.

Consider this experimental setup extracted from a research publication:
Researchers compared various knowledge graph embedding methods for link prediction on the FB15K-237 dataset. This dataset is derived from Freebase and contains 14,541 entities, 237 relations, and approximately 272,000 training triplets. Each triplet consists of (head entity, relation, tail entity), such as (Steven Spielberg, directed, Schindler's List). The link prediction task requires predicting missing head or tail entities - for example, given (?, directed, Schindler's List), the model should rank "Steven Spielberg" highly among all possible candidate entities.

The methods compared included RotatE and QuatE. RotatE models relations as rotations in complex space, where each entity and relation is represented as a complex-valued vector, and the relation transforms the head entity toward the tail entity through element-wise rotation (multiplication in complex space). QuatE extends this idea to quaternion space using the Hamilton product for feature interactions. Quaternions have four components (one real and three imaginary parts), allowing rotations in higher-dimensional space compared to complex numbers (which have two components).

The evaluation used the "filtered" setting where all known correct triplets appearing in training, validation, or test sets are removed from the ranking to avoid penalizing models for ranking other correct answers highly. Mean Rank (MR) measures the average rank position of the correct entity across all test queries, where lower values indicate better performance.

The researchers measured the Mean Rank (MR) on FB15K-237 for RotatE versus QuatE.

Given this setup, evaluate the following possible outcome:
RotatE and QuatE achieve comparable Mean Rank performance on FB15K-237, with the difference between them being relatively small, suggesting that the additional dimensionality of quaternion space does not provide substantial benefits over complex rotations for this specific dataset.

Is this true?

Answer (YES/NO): NO